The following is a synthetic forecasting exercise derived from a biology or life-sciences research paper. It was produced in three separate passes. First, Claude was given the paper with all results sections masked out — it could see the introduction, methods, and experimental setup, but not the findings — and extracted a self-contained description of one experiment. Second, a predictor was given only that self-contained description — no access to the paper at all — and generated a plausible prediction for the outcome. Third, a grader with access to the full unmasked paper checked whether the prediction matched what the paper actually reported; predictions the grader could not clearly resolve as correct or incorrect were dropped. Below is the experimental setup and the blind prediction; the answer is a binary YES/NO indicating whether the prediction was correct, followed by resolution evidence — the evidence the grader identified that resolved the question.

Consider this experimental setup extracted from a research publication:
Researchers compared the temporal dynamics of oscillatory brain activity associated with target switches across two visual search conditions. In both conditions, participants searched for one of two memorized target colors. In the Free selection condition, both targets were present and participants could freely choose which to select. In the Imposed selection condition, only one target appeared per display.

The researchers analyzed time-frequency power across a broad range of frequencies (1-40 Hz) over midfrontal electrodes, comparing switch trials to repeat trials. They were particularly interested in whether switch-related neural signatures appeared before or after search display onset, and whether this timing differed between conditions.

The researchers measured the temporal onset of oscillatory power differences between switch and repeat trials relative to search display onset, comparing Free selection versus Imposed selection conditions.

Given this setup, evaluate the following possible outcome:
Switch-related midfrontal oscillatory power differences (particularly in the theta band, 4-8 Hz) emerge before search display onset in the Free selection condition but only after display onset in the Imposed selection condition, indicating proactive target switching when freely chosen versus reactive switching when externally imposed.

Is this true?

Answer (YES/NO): NO